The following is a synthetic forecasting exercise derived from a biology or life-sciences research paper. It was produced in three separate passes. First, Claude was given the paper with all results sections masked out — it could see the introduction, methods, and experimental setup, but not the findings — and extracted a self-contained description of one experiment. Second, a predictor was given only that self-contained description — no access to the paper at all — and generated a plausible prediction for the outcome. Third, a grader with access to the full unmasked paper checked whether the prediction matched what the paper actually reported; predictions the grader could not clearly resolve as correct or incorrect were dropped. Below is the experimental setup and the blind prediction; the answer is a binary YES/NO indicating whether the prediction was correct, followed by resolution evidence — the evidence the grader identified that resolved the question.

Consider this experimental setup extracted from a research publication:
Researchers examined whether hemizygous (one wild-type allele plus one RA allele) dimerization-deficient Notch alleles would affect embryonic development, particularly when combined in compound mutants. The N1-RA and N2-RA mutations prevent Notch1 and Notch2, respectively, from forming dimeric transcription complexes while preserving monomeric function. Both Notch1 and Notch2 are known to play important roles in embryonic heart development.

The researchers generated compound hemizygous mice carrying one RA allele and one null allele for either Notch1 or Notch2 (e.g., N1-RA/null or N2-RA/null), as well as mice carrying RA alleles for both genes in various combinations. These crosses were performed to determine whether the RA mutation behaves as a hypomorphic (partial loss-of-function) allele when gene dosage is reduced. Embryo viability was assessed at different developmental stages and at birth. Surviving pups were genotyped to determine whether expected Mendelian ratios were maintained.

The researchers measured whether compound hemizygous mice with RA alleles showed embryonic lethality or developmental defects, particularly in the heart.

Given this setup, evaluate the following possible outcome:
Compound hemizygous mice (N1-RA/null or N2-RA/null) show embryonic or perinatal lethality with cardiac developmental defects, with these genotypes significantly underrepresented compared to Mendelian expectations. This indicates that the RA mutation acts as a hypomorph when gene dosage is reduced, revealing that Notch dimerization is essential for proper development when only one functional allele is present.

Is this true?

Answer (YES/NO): NO